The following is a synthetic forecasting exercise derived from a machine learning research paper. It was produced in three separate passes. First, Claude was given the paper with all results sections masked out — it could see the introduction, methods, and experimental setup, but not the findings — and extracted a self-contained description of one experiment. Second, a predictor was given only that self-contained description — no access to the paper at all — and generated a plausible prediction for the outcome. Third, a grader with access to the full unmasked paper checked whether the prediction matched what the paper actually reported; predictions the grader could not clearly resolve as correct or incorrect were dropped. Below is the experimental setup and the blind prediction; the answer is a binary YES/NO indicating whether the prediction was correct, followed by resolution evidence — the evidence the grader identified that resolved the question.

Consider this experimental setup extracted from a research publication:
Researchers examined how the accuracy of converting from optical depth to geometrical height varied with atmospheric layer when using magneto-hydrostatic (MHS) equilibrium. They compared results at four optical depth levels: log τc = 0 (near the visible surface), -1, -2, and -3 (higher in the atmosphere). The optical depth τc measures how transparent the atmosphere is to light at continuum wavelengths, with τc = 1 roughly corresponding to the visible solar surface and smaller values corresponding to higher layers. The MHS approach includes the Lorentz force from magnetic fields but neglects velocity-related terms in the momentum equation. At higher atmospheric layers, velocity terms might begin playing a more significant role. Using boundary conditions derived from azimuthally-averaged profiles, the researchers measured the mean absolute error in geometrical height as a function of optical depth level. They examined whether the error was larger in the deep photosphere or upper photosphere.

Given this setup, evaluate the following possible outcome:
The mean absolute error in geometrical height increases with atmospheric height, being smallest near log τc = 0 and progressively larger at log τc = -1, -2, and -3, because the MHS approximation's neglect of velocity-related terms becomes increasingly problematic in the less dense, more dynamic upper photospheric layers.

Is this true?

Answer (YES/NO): YES